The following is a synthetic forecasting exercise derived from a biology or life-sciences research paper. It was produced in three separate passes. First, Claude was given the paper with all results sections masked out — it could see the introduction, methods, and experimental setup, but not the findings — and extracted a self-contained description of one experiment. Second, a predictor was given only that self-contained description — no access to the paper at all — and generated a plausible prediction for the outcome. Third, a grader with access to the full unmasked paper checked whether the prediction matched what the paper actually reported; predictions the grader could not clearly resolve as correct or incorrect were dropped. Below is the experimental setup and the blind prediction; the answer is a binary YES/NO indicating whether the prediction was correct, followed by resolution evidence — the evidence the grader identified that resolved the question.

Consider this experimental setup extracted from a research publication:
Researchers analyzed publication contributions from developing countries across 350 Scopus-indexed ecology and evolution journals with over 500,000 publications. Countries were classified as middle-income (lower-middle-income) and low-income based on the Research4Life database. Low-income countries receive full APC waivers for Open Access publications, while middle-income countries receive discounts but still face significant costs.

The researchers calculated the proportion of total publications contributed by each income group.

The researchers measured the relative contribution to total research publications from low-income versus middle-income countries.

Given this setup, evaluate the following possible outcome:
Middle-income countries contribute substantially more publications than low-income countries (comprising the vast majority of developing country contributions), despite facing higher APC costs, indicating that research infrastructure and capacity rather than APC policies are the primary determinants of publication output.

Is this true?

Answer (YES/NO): NO